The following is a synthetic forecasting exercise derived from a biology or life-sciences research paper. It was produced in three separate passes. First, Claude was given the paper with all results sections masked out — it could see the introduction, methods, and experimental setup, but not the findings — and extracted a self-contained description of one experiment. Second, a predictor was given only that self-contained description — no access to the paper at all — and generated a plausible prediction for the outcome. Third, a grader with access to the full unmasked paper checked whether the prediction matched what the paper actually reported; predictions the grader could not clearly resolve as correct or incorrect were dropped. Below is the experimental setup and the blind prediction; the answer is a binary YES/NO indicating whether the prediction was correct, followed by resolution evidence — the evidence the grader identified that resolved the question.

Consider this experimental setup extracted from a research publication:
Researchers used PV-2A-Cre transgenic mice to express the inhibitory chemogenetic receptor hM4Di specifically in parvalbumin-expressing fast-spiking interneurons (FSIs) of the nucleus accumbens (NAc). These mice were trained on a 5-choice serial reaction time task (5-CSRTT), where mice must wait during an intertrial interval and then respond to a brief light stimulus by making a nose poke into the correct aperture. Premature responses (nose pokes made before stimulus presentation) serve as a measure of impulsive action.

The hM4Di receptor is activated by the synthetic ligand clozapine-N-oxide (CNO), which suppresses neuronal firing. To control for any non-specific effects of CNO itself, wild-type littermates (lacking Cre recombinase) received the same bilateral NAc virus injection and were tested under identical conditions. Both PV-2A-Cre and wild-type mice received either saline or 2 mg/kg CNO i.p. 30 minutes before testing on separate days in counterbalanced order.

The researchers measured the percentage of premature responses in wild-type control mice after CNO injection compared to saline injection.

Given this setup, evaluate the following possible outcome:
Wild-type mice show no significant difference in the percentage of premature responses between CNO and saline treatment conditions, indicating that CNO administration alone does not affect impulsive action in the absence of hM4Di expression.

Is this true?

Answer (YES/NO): YES